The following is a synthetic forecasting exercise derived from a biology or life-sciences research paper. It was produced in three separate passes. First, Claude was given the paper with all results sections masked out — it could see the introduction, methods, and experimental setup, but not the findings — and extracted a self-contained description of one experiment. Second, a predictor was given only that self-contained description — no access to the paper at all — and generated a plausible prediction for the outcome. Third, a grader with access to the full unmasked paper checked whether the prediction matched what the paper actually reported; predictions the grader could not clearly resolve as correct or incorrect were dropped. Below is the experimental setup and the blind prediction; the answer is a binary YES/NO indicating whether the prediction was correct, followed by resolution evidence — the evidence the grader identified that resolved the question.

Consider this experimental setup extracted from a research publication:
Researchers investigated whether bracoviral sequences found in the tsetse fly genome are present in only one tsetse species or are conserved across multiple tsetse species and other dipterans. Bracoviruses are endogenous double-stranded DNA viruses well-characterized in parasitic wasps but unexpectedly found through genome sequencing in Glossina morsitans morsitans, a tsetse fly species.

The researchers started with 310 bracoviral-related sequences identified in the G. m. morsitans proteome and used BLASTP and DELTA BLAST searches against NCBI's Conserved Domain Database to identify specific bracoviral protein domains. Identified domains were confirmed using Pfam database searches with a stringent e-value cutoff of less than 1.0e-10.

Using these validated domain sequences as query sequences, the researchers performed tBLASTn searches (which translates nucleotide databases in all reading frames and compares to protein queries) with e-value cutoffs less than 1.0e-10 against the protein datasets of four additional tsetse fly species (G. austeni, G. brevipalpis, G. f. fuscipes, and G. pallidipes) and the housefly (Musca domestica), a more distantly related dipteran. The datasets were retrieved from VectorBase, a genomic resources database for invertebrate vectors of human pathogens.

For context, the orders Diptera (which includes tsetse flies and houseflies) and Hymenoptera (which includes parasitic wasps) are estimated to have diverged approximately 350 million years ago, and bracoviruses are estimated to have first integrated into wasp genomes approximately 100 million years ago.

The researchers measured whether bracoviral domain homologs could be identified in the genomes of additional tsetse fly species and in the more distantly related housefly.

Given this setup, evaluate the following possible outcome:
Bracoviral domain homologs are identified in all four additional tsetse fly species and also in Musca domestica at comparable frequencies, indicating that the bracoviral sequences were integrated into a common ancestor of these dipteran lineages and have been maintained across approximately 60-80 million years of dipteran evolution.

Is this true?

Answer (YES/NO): YES